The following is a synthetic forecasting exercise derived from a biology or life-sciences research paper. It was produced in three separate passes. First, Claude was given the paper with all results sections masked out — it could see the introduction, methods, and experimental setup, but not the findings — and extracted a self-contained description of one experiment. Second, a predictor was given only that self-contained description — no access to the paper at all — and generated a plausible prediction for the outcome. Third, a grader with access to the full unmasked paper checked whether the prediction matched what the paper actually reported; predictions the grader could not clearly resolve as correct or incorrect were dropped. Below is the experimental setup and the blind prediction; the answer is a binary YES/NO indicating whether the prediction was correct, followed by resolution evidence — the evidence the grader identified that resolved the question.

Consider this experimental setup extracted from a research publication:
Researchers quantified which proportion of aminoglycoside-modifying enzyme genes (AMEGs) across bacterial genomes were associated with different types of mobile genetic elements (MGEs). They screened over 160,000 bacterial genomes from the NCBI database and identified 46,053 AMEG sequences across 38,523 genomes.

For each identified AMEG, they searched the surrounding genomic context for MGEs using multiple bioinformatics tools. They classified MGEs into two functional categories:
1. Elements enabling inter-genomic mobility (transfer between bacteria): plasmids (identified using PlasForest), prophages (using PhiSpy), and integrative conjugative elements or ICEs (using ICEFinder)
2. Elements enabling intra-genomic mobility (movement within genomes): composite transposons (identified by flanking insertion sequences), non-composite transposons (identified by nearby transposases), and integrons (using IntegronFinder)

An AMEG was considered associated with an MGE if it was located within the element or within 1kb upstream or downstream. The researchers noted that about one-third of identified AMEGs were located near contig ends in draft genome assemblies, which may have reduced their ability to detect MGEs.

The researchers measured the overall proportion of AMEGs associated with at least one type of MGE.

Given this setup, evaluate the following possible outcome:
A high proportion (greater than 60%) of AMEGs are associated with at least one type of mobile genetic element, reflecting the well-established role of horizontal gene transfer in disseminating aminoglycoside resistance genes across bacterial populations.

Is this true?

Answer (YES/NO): NO